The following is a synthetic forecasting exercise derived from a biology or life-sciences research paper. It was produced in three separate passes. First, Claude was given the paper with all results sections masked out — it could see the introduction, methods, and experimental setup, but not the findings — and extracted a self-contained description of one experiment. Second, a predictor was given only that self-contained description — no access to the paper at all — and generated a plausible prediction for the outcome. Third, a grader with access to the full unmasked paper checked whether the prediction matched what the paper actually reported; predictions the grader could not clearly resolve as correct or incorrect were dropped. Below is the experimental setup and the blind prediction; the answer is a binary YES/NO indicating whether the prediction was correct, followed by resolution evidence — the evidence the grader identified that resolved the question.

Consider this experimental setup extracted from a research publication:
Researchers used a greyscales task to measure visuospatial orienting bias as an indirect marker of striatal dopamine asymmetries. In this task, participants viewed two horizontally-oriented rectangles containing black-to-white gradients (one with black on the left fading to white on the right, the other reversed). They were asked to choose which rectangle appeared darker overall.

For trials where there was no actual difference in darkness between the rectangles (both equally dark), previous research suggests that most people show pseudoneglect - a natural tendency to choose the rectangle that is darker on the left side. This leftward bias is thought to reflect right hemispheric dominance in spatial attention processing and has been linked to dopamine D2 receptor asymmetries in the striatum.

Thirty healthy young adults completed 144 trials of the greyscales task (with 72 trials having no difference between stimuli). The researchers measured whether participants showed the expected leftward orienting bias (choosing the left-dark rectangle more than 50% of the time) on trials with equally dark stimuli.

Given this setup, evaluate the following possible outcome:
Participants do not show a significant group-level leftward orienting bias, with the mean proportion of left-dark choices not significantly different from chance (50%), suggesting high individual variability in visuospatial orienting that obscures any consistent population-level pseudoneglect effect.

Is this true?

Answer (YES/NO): NO